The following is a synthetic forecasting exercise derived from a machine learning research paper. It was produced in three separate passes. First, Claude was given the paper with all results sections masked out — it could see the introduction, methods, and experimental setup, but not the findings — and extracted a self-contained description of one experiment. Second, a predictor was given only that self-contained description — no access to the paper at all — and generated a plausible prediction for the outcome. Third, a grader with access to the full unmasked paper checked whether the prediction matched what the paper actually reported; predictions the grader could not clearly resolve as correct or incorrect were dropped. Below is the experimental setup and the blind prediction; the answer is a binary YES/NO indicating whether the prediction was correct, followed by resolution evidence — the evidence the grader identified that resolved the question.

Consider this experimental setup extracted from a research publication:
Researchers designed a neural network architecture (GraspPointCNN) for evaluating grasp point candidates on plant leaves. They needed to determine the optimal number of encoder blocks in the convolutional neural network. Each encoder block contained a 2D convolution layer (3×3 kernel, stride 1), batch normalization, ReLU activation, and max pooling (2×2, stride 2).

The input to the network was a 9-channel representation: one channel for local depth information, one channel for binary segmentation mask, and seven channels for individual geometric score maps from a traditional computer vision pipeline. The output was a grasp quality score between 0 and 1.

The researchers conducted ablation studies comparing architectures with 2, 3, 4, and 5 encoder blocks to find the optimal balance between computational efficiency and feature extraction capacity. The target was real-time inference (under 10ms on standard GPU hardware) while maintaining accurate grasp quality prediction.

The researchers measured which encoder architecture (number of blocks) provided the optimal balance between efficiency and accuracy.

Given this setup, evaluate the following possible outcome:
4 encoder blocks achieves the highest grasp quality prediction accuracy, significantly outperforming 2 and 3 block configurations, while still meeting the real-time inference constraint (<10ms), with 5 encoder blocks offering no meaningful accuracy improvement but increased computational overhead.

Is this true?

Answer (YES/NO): NO